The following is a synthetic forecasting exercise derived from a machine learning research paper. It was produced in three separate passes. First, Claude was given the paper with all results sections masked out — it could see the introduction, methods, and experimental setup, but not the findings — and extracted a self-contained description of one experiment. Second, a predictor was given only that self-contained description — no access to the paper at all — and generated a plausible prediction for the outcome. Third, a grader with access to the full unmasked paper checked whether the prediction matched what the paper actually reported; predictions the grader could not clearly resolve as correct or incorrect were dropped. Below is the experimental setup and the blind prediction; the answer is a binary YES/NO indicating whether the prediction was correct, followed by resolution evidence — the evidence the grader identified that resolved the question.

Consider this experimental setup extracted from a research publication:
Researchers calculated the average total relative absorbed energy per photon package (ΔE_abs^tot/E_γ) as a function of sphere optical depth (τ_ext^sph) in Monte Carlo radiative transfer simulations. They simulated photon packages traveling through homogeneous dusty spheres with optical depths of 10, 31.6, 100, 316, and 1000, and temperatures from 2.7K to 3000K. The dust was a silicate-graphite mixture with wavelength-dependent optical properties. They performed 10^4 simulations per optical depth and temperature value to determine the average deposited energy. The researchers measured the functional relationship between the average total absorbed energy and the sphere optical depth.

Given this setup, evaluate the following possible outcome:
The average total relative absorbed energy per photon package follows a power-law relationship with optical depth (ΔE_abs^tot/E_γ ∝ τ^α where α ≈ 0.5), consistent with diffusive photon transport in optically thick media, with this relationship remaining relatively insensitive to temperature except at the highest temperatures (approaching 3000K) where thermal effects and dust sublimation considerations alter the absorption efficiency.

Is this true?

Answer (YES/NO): NO